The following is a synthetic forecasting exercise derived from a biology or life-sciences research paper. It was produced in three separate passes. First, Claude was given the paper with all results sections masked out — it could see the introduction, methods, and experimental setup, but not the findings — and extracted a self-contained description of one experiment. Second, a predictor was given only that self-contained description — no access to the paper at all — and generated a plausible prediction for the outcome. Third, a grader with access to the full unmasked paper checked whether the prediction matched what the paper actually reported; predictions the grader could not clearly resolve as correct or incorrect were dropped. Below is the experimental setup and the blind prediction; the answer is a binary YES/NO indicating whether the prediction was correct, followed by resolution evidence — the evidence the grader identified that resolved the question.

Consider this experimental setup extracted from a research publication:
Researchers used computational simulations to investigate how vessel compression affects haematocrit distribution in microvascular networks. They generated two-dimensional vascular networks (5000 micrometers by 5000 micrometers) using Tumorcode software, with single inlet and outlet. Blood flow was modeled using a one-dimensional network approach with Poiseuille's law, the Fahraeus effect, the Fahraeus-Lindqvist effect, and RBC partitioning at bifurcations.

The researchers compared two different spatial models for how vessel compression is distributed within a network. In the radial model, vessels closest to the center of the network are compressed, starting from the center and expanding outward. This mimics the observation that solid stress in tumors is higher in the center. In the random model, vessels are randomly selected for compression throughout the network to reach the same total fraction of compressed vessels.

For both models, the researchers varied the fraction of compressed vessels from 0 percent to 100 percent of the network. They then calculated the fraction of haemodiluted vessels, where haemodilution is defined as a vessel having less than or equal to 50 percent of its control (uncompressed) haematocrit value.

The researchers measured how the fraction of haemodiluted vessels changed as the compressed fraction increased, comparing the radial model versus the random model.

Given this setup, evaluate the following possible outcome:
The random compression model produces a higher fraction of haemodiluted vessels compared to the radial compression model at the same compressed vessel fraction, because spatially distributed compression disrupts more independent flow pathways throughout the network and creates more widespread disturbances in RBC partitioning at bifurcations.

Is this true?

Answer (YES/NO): NO